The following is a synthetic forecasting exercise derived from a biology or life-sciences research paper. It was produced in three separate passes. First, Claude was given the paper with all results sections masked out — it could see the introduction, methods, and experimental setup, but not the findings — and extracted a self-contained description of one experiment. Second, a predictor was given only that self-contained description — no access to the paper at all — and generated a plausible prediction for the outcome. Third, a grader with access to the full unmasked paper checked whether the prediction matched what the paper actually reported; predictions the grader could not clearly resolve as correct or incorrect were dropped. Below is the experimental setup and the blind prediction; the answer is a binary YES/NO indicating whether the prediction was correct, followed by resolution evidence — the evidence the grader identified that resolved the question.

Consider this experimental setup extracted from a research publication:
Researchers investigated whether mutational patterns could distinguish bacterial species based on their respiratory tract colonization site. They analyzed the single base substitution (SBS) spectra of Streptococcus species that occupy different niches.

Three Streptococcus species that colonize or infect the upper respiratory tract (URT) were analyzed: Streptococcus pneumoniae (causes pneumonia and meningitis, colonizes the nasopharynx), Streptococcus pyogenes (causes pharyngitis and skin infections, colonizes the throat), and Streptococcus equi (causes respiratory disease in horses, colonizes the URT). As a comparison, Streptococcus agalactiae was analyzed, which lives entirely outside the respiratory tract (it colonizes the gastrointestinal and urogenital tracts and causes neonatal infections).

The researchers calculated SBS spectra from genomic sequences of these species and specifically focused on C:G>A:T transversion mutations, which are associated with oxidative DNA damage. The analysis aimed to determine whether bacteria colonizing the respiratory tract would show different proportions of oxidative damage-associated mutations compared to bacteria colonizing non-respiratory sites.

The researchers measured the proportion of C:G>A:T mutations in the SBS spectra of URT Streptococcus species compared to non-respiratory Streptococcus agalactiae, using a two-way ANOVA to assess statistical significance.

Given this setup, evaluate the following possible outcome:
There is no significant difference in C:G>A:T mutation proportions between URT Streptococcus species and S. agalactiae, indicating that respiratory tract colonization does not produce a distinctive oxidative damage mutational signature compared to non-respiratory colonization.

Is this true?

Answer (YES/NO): YES